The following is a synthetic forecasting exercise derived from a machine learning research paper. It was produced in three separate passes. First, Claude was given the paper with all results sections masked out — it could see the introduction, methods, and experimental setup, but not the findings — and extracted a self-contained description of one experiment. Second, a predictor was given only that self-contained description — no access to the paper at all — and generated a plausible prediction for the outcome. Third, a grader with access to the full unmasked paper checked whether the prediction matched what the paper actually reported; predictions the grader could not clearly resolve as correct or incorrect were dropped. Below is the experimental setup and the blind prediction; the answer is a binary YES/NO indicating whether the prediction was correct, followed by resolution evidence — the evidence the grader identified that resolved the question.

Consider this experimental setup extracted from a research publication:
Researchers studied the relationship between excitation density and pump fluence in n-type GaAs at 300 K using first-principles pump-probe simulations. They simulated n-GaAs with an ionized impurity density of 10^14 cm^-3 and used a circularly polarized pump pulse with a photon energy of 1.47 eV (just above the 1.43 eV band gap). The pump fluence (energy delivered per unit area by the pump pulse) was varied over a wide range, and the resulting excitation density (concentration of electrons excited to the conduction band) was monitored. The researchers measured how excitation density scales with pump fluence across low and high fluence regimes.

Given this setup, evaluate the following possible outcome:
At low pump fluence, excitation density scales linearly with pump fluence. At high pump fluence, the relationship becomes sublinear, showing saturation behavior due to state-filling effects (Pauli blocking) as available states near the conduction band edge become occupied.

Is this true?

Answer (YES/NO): YES